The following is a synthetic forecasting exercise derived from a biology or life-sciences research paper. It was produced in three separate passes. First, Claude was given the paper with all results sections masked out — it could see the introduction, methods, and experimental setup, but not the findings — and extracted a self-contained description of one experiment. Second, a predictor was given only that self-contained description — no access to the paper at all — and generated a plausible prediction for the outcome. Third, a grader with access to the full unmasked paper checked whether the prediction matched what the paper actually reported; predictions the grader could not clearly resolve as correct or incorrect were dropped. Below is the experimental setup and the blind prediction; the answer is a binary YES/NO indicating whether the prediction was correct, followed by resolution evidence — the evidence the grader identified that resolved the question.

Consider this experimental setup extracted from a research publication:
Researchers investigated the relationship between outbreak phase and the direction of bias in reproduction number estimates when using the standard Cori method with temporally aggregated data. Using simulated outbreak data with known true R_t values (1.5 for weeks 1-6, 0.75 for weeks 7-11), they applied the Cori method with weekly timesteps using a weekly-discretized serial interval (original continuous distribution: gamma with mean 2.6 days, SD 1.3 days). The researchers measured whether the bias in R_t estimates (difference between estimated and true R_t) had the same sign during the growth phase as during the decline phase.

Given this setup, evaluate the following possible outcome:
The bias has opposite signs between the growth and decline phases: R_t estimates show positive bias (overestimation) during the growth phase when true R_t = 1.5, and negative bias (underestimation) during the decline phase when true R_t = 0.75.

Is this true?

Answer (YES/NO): YES